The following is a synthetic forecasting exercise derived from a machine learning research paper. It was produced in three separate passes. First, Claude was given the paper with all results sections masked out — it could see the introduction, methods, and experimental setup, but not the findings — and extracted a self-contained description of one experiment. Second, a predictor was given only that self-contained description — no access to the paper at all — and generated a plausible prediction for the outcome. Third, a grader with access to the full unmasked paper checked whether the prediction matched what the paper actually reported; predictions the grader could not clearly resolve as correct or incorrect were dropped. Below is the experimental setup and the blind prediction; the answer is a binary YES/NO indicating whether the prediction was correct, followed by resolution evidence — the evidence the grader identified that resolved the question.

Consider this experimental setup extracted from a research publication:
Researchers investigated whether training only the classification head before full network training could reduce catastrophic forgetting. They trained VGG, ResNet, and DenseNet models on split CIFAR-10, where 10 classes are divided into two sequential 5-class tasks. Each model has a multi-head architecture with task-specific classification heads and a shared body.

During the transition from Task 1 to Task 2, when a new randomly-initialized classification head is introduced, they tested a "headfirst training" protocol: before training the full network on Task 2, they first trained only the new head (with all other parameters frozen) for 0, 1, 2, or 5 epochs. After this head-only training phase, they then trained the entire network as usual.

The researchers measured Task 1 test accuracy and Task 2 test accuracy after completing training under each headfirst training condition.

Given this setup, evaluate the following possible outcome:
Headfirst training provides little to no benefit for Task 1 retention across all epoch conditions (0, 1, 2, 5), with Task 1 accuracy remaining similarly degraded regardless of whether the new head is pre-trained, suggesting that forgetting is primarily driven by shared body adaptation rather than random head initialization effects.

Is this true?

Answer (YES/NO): NO